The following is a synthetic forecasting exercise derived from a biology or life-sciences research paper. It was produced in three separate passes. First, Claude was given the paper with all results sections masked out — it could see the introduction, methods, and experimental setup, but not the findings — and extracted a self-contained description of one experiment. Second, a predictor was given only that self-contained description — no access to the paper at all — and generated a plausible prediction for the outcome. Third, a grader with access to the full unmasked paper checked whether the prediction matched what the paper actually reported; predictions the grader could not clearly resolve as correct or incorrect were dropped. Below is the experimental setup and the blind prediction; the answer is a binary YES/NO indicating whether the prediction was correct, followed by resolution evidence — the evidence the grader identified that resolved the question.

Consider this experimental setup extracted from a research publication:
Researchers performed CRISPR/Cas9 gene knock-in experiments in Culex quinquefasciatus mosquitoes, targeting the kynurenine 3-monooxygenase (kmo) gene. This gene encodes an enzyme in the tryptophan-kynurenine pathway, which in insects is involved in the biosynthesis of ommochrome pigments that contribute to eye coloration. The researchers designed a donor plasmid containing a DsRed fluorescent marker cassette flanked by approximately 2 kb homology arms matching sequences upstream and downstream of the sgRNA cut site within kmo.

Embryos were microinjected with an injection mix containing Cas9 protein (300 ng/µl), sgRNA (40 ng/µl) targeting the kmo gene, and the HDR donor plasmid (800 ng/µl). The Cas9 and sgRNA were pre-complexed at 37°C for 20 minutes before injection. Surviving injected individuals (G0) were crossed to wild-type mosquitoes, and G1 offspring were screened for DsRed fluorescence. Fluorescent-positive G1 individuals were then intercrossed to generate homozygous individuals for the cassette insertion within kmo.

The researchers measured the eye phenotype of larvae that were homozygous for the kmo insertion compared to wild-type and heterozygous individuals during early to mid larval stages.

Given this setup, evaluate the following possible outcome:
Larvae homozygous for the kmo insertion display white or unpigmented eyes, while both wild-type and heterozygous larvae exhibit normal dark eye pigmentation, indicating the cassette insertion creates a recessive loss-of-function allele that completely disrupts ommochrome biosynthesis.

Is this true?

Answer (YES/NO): YES